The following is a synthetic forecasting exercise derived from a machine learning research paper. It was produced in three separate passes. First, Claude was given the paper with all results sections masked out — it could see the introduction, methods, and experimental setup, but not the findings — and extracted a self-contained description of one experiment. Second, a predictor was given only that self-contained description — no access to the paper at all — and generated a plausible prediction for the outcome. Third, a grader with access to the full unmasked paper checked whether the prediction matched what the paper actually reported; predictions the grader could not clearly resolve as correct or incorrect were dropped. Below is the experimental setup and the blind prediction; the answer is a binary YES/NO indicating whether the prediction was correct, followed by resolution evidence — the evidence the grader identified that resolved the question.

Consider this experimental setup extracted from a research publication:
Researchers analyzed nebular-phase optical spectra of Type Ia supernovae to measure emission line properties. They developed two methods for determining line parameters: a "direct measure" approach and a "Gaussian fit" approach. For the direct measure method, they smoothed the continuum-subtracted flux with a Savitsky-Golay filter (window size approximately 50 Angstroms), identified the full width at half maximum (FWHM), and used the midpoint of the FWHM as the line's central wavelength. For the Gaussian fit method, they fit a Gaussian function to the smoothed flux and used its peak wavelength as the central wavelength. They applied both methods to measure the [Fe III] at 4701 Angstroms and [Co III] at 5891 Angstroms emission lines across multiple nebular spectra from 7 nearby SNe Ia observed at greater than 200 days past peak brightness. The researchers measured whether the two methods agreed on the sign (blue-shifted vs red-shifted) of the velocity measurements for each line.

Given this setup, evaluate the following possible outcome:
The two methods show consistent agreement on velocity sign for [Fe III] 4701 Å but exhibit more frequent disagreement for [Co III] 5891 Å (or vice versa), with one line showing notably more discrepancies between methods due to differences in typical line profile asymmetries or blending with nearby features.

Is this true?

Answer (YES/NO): NO